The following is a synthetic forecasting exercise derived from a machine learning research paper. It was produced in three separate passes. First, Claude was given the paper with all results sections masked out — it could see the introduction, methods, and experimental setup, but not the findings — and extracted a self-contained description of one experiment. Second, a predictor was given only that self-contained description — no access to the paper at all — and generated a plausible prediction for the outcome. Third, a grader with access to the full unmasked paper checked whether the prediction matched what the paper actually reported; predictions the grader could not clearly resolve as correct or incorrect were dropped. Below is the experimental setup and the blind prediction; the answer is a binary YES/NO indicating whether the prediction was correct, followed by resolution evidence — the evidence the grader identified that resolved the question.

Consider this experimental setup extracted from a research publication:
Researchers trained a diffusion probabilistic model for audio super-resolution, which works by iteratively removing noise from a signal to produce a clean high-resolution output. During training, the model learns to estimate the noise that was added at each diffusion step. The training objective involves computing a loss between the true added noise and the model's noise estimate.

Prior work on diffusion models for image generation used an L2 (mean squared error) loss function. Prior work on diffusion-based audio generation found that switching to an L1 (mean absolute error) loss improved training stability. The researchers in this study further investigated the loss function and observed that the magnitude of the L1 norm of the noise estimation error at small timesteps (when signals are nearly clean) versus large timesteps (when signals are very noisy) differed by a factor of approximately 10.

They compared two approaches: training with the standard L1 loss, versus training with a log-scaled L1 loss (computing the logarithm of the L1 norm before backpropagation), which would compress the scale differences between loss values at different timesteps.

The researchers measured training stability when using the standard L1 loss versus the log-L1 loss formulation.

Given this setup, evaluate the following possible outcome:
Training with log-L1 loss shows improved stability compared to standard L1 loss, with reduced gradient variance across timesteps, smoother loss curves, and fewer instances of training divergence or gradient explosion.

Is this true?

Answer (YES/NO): NO